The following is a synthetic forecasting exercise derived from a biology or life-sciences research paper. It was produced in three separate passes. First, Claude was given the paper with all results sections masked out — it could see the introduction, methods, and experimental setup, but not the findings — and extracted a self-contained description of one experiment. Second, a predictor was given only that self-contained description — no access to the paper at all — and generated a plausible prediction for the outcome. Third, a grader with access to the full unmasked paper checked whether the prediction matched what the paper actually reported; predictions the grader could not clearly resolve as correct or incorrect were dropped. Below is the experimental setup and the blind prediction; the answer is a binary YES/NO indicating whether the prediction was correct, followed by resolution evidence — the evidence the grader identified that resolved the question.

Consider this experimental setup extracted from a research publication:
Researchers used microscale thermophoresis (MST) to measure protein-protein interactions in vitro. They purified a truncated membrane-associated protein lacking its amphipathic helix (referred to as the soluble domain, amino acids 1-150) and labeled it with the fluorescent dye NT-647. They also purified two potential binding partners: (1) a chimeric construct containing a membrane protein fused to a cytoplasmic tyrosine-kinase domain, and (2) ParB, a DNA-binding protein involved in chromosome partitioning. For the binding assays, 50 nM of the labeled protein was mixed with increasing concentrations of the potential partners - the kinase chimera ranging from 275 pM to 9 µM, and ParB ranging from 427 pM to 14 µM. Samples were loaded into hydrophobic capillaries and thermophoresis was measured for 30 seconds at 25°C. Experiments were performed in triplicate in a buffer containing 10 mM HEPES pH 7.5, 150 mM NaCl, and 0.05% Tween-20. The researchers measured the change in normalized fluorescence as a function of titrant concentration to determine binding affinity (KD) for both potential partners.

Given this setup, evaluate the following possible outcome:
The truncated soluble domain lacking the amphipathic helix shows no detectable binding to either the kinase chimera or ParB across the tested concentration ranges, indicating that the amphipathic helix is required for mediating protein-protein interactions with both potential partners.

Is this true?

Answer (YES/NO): NO